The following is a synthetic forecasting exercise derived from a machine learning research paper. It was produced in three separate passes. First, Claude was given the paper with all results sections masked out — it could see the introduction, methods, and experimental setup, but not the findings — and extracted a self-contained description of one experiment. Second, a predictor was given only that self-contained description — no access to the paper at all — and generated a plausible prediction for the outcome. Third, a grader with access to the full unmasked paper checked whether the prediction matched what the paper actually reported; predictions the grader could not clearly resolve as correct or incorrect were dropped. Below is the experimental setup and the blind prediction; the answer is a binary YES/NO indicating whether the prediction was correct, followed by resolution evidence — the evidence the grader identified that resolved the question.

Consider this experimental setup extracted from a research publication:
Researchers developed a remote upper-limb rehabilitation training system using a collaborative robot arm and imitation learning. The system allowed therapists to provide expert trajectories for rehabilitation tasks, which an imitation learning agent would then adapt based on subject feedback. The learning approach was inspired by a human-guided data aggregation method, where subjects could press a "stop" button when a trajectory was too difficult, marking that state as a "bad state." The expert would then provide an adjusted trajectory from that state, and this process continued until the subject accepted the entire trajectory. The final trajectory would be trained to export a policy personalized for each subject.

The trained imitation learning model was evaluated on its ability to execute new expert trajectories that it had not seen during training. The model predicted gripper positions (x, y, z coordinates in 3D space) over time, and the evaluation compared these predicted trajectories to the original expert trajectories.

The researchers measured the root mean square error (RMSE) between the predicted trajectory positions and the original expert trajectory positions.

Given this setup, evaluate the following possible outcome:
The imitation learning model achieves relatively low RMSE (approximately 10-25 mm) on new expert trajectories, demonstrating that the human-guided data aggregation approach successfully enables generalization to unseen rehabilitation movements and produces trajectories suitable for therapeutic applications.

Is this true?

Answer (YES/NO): YES